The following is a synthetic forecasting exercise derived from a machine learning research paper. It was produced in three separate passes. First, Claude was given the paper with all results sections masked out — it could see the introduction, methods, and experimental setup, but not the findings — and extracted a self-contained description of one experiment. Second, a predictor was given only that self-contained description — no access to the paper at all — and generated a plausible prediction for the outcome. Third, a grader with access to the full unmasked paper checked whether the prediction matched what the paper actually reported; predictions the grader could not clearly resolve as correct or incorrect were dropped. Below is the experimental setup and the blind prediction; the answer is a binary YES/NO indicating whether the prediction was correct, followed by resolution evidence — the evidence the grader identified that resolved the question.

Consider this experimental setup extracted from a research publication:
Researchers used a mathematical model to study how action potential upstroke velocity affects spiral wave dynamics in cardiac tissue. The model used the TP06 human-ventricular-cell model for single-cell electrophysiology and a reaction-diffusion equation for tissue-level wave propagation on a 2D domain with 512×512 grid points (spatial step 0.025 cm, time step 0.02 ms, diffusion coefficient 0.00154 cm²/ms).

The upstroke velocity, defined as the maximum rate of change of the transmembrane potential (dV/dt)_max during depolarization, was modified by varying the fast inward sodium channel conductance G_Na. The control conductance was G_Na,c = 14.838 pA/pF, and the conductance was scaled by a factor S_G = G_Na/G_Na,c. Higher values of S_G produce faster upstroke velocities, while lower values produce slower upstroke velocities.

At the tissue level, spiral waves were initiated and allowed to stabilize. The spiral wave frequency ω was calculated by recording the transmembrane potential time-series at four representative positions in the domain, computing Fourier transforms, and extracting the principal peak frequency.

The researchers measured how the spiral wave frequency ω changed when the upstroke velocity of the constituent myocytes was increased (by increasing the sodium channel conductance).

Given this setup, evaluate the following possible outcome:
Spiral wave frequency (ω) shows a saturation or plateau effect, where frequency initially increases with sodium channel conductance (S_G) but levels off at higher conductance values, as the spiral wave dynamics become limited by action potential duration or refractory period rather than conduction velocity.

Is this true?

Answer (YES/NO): NO